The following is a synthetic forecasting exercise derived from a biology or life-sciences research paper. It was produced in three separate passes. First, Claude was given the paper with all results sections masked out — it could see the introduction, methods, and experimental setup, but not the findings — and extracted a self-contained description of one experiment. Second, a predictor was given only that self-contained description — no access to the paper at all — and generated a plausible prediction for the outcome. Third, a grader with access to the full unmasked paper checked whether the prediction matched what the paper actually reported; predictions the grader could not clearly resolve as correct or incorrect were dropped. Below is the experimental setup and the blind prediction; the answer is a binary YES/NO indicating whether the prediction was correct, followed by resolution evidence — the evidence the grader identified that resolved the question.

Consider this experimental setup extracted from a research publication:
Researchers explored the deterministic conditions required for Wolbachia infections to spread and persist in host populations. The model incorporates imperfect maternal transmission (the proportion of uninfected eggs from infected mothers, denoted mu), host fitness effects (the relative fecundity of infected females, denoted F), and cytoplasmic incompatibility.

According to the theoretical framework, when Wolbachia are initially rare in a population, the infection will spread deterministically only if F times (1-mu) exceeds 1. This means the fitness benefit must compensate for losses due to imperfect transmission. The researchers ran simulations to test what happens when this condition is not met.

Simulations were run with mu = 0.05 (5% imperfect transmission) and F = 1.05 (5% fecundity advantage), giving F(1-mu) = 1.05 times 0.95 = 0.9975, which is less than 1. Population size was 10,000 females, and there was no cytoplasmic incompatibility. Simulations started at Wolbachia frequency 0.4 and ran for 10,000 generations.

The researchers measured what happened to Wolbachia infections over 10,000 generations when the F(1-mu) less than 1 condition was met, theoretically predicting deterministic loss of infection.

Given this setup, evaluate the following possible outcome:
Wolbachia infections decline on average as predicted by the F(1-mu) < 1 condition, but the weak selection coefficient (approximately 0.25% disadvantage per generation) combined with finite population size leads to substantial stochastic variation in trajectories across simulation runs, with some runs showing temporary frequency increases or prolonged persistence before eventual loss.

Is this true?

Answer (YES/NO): NO